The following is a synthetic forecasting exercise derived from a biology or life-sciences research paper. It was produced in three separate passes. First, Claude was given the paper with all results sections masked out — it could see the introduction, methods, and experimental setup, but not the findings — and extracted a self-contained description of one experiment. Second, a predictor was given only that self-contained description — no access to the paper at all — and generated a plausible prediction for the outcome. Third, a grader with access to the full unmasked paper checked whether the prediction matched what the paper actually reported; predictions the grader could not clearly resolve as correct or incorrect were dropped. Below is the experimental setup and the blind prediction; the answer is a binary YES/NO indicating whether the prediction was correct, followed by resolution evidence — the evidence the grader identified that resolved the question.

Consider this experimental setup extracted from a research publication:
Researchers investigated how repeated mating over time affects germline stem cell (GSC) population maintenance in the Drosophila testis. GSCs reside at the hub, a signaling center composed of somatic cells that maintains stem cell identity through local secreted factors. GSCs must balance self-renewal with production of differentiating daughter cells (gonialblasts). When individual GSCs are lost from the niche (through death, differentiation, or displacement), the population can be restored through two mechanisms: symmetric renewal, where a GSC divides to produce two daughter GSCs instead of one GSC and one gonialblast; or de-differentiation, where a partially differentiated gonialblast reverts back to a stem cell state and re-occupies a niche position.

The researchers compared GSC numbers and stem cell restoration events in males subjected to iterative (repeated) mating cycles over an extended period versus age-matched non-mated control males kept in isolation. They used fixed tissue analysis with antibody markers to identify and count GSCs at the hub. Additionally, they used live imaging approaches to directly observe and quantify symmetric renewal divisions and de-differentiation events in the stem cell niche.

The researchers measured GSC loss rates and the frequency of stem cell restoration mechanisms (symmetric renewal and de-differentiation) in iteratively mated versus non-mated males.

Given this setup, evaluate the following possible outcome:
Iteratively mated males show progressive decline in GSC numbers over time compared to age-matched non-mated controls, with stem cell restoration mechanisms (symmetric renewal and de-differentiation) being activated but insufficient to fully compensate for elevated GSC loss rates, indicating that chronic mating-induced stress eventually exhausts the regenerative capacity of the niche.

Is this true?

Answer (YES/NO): NO